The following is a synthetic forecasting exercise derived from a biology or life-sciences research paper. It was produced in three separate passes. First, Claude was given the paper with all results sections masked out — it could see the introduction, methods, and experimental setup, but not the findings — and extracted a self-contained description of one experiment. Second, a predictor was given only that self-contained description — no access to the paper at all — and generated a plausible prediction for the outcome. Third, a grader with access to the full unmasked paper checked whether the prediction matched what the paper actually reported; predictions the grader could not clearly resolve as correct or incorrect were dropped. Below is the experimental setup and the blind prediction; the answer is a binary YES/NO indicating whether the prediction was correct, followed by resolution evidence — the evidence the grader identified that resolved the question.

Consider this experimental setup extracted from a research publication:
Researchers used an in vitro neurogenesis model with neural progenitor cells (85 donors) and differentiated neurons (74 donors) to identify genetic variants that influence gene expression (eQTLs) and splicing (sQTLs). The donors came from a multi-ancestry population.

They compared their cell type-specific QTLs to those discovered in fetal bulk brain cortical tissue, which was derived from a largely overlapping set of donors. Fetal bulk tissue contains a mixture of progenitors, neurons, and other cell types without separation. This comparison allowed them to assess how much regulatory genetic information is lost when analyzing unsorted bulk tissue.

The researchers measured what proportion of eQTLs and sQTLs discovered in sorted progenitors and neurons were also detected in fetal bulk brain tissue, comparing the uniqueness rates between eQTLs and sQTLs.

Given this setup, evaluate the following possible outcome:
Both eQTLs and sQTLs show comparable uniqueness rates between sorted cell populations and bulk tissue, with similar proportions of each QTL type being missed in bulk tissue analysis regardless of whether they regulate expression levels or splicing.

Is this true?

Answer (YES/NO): NO